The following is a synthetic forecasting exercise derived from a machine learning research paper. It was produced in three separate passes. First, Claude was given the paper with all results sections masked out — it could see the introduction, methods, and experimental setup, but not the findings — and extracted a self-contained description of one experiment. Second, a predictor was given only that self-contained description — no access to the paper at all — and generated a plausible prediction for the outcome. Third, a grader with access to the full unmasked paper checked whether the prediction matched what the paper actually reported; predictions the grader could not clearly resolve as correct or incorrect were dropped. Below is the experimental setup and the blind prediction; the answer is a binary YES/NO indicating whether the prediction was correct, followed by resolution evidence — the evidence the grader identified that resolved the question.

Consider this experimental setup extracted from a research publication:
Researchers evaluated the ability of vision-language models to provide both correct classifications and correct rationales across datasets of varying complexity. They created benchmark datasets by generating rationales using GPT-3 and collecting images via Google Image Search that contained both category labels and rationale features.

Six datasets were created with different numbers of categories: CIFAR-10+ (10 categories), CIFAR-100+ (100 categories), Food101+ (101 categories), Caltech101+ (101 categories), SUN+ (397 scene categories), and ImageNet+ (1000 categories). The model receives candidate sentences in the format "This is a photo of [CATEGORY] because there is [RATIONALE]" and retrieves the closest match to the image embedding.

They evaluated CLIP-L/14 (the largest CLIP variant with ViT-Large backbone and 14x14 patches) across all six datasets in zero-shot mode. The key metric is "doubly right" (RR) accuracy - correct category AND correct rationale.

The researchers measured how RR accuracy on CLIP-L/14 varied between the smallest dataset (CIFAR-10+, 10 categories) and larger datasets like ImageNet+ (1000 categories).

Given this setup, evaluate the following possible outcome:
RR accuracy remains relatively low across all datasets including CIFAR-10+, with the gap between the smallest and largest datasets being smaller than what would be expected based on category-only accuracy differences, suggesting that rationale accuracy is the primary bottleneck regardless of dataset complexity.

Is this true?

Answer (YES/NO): NO